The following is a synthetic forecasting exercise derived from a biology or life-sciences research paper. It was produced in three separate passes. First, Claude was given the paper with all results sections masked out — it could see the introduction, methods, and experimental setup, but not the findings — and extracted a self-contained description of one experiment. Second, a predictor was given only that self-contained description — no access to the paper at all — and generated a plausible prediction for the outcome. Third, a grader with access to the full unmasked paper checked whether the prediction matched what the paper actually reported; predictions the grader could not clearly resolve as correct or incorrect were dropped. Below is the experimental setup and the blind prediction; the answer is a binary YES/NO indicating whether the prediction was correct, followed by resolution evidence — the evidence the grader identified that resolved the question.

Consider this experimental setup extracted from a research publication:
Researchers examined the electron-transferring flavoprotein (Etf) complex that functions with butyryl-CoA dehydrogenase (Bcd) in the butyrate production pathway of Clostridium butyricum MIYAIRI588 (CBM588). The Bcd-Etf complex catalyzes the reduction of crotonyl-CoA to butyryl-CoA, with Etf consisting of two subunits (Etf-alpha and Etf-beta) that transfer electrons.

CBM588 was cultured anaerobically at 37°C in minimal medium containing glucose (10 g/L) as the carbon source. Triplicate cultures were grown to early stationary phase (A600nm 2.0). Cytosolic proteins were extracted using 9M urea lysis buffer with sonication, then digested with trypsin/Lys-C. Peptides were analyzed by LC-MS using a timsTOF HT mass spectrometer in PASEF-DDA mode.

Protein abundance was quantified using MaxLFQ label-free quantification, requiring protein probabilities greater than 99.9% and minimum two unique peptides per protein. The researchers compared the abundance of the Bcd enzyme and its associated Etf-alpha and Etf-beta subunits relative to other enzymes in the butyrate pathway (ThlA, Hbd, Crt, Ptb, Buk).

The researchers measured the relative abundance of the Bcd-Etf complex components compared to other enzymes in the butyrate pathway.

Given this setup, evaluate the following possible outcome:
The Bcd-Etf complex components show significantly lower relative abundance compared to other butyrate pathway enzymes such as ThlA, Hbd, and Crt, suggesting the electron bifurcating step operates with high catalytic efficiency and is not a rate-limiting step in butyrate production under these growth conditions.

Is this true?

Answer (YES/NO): NO